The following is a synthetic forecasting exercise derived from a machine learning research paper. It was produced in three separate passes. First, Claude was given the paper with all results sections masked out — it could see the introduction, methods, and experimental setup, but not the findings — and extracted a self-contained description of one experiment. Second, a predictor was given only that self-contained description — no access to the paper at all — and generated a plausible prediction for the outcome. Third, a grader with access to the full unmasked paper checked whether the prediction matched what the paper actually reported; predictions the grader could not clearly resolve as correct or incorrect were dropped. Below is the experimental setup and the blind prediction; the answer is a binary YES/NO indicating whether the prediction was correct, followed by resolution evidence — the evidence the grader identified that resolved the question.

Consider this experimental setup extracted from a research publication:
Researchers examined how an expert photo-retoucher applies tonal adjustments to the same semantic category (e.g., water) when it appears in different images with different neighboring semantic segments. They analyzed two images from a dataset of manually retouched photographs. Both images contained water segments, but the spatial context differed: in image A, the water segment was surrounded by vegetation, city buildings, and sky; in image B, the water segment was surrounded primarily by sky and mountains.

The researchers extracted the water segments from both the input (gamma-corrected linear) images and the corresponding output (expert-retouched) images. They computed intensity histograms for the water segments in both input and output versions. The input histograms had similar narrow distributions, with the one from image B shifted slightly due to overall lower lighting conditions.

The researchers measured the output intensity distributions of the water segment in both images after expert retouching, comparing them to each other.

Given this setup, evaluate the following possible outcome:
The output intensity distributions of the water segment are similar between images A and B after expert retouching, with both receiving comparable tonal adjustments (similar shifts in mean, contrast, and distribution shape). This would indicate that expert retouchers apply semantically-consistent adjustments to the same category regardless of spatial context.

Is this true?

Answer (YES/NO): NO